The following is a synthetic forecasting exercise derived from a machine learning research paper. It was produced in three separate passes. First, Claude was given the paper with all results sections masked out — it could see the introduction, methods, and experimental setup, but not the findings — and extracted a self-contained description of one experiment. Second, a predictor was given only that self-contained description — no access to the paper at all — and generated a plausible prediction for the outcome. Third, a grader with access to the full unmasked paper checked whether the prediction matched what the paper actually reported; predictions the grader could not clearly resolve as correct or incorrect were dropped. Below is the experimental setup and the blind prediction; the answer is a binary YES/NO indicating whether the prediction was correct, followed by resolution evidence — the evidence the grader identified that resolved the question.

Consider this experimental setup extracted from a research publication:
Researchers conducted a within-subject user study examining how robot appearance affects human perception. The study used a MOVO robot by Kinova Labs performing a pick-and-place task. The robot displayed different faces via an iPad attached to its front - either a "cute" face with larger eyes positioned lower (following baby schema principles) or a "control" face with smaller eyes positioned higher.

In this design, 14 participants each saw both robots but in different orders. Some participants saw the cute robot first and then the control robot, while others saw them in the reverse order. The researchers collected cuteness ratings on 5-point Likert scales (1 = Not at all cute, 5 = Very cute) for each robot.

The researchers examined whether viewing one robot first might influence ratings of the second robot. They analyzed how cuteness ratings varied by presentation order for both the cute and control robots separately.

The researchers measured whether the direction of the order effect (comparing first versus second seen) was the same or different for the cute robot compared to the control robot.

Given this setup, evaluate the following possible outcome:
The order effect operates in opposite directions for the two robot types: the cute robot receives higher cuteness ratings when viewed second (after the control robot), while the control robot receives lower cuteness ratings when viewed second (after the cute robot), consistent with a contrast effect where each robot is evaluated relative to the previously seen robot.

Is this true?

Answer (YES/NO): YES